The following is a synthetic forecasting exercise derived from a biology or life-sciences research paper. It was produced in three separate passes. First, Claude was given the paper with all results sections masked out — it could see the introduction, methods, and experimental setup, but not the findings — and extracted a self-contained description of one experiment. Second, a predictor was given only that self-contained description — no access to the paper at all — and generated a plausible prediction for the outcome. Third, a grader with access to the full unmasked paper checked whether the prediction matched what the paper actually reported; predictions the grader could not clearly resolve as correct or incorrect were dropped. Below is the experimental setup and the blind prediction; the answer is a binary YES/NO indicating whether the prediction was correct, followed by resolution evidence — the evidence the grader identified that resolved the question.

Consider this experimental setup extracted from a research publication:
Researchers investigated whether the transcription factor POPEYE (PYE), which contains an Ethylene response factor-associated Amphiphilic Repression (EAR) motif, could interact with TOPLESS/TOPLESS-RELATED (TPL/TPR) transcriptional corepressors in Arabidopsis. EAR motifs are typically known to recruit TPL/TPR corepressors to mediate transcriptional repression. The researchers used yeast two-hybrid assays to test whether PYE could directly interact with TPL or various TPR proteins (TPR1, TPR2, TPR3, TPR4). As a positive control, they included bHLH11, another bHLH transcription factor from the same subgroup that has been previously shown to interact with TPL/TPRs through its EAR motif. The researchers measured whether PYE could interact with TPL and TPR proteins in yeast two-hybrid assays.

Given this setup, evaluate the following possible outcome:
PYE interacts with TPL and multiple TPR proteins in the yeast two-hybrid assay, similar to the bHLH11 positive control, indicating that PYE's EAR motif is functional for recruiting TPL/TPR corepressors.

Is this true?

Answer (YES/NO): NO